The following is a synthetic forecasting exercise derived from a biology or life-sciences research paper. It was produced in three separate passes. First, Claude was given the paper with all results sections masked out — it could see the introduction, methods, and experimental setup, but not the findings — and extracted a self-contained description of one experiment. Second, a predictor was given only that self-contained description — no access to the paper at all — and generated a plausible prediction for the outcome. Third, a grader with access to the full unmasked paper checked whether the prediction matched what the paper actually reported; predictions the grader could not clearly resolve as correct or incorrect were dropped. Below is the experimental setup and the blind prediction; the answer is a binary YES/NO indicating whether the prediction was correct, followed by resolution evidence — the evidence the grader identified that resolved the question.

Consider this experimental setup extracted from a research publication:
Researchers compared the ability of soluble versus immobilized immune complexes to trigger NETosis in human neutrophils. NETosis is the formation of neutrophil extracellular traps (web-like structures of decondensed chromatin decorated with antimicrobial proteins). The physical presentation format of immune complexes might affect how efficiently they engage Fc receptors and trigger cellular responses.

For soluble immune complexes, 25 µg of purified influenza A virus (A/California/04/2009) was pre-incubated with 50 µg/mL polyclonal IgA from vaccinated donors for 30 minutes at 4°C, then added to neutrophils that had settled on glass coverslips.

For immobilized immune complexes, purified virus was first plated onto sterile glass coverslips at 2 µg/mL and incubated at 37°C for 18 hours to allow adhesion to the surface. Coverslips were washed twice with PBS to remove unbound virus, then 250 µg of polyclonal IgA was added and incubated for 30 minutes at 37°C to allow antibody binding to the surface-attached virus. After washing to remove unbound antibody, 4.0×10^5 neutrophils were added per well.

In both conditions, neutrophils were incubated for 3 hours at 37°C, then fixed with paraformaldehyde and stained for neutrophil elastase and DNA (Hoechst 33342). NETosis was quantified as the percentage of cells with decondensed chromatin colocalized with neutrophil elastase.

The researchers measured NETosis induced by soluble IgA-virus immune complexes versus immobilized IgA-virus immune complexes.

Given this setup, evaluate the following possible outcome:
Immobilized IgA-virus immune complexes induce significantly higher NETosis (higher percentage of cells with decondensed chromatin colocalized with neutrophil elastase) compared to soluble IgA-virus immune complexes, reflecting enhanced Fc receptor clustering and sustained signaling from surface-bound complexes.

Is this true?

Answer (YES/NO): NO